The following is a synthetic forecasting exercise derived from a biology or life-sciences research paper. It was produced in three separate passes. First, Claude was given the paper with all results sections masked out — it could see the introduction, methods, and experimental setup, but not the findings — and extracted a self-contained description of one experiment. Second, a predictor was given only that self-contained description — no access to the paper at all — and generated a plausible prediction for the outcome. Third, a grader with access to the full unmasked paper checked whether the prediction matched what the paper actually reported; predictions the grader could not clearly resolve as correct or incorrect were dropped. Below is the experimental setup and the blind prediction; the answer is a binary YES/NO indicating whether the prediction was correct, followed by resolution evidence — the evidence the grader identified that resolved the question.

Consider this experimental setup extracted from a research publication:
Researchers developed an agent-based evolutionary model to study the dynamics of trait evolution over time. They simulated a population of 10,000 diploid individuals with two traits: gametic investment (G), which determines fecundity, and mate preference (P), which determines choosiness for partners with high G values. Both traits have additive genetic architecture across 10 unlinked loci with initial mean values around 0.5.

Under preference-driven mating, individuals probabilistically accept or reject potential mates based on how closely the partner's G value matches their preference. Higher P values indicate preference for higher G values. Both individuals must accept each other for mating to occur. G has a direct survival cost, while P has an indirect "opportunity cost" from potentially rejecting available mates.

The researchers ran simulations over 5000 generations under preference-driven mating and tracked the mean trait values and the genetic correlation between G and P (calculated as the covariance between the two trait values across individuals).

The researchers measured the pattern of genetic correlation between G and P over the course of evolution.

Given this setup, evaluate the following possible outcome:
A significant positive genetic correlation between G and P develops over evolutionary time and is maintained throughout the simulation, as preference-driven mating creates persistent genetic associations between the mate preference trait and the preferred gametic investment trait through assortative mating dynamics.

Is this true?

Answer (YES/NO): NO